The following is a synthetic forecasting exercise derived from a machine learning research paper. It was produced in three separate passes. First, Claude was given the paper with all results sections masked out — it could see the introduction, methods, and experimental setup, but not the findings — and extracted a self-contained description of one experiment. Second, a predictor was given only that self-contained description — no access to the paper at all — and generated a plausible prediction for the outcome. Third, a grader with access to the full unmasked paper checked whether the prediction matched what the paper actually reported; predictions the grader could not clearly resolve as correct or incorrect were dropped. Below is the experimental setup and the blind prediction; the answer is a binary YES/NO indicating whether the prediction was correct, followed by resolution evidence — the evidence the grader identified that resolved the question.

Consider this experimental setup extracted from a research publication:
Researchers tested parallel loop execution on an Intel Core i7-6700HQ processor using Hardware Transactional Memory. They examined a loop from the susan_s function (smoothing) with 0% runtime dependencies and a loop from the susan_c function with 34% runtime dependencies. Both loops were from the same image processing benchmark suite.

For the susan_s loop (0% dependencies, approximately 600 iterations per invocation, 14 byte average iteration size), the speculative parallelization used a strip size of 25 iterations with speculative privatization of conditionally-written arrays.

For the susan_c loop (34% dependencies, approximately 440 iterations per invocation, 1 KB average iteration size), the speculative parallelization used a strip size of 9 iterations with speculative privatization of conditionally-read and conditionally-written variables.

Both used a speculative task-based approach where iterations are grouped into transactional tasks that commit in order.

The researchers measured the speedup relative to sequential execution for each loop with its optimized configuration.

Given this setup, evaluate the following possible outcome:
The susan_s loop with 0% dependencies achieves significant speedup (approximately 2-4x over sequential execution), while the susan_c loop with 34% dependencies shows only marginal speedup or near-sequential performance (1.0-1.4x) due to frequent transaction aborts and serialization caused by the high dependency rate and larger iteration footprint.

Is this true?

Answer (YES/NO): NO